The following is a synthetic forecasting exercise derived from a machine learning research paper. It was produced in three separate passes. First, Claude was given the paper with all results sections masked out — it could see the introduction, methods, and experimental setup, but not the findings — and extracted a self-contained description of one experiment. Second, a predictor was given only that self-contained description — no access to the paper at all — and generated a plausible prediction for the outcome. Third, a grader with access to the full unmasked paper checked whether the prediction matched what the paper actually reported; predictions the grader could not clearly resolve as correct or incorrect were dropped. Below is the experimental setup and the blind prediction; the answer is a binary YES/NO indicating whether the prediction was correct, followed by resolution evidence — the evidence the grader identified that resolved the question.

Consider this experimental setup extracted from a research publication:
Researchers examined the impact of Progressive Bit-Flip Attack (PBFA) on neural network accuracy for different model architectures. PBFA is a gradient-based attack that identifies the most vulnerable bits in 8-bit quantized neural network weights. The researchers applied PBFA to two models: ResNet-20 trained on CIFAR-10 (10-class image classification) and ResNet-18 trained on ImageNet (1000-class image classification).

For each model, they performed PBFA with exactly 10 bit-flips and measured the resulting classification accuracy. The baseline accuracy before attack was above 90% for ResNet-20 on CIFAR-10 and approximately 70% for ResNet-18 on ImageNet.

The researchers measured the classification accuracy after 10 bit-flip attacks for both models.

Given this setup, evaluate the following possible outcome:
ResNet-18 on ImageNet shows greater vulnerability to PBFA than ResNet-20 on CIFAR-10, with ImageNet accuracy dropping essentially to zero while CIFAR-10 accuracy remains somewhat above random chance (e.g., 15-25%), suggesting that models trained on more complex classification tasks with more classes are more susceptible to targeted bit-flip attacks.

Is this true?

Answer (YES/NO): YES